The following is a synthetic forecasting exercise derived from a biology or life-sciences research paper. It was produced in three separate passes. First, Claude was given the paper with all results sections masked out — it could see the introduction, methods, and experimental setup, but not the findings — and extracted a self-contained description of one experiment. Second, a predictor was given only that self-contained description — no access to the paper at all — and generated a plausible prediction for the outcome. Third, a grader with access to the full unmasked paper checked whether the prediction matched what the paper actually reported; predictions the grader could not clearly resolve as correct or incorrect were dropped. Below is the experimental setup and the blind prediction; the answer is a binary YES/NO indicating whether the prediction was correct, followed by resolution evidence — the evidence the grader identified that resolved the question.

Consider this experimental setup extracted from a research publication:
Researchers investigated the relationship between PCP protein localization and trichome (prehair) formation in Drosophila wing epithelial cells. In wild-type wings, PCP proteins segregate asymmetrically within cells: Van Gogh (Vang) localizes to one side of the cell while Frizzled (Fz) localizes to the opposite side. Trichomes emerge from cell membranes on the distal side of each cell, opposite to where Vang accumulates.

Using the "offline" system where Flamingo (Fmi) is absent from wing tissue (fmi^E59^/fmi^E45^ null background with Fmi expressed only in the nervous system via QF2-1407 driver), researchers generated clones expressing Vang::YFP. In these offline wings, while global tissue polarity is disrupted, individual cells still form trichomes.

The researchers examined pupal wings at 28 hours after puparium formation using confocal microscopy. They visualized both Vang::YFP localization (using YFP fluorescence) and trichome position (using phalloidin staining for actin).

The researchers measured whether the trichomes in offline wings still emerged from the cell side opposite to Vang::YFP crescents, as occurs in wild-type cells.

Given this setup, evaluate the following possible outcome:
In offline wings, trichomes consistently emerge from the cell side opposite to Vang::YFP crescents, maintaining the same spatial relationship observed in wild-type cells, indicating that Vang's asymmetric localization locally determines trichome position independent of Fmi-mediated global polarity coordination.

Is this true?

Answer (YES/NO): YES